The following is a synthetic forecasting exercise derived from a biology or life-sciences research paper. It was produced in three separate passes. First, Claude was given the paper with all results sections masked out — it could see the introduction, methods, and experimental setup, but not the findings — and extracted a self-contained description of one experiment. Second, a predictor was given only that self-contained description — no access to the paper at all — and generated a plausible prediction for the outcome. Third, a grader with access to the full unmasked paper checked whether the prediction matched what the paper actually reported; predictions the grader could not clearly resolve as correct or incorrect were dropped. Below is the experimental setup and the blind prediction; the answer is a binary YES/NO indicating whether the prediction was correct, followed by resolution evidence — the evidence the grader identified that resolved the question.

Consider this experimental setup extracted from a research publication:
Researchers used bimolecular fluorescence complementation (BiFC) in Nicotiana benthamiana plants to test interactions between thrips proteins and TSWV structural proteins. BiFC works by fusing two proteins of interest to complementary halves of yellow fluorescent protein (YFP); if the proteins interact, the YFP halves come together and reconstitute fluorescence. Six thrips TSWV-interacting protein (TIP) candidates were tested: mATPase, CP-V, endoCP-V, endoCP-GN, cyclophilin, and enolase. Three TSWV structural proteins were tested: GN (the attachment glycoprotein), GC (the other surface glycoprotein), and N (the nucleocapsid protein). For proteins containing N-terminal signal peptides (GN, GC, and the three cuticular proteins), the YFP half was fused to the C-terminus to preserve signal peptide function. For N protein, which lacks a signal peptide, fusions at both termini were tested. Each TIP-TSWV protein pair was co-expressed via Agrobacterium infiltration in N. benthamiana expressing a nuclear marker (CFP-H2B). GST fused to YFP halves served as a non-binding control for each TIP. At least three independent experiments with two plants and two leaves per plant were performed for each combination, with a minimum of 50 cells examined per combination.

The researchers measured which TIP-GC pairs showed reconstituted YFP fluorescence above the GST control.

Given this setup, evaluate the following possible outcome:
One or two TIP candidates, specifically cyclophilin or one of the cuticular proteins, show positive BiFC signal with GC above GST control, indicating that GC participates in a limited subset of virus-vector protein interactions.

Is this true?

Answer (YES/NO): NO